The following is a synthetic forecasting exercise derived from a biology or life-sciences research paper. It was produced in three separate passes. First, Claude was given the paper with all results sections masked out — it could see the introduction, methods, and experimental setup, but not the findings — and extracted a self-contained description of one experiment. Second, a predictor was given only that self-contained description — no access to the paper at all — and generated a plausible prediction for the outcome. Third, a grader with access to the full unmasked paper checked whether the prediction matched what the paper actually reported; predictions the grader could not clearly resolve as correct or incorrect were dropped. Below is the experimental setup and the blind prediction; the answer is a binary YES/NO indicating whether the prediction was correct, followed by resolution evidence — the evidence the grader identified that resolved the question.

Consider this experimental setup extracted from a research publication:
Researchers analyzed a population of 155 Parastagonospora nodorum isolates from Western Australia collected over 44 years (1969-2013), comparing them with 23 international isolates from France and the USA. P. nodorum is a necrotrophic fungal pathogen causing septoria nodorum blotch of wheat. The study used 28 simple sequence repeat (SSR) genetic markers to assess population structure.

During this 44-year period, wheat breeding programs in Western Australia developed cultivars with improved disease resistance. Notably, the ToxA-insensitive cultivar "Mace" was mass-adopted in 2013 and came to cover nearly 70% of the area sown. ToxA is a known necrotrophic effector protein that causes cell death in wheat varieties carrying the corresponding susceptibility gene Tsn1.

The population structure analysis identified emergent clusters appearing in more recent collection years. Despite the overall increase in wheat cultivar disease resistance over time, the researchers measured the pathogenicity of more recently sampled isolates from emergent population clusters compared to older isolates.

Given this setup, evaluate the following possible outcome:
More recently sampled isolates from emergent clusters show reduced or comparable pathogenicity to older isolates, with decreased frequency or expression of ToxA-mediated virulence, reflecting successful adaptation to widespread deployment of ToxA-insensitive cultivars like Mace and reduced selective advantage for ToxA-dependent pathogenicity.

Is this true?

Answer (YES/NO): NO